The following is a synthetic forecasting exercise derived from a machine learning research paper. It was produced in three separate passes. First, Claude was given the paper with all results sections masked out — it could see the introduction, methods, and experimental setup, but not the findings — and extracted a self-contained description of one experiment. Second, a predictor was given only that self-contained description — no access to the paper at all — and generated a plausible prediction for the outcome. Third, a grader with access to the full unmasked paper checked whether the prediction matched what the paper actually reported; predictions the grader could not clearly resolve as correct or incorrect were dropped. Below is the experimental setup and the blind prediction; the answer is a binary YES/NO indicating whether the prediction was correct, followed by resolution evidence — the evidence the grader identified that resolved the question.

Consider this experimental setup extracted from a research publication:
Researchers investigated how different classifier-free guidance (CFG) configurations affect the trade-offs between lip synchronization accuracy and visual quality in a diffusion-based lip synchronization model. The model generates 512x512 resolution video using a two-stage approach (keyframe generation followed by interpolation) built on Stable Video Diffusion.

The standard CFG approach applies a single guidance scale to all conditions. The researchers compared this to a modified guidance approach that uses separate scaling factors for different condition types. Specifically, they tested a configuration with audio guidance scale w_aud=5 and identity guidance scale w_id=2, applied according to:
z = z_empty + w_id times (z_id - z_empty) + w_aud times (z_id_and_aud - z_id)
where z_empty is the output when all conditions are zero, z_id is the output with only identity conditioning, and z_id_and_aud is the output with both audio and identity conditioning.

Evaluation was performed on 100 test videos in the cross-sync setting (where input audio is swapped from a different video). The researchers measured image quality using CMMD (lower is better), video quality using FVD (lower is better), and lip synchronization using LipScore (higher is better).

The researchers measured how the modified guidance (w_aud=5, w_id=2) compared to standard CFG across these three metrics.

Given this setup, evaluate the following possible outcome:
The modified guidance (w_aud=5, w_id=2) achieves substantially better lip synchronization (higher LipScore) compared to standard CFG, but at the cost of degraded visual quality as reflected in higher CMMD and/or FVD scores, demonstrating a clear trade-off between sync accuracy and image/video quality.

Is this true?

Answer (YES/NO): YES